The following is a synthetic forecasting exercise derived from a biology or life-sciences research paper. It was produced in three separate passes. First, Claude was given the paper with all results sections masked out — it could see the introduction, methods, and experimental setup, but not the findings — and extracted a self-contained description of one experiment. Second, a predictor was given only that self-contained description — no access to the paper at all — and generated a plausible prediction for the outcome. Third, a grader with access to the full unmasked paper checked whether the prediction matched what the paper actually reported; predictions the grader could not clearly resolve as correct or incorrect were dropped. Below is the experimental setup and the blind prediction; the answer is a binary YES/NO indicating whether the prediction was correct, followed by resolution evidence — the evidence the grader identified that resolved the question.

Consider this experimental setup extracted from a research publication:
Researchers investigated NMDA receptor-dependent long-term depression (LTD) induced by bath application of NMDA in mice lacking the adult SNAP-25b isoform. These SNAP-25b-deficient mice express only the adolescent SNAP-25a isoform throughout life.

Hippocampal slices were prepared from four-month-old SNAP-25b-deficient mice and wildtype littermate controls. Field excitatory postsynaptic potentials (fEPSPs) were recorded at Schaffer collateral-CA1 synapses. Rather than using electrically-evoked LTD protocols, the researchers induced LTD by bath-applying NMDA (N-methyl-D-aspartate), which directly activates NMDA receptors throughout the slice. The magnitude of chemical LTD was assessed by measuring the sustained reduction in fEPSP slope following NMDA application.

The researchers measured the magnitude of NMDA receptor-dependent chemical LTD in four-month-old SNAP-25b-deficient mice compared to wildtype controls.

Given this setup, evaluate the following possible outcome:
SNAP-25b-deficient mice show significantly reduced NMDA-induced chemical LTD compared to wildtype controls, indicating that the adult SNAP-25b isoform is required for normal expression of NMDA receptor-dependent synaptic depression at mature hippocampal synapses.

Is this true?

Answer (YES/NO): NO